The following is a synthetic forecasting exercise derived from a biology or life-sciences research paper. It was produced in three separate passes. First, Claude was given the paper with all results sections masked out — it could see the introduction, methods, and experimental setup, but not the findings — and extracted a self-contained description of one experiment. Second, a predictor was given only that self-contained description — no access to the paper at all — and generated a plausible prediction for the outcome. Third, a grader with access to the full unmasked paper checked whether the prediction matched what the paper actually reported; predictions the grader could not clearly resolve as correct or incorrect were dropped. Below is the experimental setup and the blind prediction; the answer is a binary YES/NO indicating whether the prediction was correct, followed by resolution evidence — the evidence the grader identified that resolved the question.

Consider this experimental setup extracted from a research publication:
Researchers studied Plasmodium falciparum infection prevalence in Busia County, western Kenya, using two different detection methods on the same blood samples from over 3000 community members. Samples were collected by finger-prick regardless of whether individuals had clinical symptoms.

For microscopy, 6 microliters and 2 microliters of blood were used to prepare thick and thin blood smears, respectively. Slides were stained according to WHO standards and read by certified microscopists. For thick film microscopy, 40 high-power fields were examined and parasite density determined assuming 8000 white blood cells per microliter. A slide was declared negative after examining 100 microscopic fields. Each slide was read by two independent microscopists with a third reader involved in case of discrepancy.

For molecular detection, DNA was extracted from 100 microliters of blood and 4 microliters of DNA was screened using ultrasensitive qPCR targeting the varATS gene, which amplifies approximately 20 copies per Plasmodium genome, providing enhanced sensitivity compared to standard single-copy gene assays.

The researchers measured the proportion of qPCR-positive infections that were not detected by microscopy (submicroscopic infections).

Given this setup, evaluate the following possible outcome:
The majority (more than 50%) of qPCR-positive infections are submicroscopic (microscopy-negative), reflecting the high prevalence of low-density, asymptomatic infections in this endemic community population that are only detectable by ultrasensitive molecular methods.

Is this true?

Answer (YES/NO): YES